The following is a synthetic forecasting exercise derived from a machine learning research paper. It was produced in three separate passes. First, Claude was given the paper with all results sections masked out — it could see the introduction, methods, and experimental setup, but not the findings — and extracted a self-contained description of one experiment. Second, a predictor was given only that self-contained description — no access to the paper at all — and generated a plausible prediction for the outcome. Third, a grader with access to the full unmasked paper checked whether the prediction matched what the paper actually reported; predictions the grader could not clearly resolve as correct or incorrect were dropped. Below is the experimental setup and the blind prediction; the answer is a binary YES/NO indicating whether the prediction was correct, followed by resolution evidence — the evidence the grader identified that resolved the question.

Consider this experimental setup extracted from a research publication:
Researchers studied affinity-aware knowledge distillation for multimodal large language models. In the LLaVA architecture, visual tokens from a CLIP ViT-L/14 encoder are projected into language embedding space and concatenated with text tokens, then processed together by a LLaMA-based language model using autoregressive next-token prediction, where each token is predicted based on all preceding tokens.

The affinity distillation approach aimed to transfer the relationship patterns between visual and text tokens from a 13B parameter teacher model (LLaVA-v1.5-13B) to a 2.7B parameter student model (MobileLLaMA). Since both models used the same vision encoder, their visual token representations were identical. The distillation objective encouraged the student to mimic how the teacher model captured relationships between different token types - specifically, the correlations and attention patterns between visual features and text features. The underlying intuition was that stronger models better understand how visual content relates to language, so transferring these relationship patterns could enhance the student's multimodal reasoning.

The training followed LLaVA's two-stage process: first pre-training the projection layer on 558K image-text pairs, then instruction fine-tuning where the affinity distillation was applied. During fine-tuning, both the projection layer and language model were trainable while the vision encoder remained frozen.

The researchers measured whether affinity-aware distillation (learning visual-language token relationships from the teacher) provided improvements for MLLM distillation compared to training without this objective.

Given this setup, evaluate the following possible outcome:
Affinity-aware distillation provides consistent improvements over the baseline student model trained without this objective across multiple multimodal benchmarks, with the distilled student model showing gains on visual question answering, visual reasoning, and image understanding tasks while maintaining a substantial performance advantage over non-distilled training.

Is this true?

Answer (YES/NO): NO